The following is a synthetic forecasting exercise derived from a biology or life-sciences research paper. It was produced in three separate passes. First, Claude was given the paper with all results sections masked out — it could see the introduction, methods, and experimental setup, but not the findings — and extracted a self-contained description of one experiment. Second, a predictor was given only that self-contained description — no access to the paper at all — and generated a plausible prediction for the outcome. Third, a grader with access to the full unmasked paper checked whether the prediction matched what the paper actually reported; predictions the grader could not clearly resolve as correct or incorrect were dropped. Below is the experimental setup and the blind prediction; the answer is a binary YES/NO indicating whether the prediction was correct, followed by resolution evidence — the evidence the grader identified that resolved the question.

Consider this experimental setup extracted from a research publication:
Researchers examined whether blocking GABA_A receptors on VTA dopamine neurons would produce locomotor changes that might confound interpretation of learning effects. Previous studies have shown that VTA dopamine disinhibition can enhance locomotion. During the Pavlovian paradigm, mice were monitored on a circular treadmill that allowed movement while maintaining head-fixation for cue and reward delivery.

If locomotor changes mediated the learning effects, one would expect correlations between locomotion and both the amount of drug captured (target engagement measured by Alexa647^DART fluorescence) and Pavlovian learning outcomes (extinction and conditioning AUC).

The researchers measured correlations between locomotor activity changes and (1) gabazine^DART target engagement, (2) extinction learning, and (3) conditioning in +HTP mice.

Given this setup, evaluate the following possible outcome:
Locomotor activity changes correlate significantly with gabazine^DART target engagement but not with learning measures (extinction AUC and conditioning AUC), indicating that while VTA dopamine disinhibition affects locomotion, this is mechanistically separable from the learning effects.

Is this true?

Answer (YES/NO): NO